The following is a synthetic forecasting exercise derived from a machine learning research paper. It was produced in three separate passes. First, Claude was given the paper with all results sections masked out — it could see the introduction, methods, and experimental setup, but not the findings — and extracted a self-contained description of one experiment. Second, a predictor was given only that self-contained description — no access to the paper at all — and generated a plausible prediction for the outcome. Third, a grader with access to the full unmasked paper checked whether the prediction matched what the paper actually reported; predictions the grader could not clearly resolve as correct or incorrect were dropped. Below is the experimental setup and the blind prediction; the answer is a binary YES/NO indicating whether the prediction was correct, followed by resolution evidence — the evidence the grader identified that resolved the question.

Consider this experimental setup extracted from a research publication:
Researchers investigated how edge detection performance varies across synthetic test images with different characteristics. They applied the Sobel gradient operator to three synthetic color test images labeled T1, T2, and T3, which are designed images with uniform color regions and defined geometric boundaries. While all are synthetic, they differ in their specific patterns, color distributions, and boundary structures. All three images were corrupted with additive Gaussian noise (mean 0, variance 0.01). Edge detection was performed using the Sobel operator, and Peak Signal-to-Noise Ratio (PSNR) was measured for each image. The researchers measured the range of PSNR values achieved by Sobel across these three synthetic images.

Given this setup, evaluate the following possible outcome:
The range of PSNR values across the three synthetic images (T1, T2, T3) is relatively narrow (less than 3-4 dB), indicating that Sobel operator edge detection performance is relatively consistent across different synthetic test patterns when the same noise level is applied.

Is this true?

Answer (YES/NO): NO